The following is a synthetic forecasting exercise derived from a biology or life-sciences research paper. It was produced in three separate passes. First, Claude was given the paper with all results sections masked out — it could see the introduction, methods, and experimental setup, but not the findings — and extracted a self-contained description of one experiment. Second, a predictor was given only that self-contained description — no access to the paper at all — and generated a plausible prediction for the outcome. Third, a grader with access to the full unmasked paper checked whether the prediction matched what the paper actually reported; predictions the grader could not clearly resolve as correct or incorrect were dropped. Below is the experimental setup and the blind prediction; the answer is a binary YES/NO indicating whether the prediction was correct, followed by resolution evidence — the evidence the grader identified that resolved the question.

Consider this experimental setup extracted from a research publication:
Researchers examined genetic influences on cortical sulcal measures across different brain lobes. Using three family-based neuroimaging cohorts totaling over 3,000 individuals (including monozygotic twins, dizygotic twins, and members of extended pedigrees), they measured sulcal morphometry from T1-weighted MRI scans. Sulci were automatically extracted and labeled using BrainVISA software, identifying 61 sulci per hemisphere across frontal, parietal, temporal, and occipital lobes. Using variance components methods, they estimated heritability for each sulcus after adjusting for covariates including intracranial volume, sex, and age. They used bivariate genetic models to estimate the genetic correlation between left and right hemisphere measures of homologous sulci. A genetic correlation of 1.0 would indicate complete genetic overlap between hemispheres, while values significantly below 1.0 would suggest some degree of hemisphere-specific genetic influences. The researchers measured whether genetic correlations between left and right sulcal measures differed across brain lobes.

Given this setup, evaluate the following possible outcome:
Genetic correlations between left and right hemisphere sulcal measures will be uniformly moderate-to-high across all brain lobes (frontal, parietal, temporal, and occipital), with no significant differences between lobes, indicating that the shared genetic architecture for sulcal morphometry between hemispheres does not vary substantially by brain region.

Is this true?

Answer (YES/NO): NO